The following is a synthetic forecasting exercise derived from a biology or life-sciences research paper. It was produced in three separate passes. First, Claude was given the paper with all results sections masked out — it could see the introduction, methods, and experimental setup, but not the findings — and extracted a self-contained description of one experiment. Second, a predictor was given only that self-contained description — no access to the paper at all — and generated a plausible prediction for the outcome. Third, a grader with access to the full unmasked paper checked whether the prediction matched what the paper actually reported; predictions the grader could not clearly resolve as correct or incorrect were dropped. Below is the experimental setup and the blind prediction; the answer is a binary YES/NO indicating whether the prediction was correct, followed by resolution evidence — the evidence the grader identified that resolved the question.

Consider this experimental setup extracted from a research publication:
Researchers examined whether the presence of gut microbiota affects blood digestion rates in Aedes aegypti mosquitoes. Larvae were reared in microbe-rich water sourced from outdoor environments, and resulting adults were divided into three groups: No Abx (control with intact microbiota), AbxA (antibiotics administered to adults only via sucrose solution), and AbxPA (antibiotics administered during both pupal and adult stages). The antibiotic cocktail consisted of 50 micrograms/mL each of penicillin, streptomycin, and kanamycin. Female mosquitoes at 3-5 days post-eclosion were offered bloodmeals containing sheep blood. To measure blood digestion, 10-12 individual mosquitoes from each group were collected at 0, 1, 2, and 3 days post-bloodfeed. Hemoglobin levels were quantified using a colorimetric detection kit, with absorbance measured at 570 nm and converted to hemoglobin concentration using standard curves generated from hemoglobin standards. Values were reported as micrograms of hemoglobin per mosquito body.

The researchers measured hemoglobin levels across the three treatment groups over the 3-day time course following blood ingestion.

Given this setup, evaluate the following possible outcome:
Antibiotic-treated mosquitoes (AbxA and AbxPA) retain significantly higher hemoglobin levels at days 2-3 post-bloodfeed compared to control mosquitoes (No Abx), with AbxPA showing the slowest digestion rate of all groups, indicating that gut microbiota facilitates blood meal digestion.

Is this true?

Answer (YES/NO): NO